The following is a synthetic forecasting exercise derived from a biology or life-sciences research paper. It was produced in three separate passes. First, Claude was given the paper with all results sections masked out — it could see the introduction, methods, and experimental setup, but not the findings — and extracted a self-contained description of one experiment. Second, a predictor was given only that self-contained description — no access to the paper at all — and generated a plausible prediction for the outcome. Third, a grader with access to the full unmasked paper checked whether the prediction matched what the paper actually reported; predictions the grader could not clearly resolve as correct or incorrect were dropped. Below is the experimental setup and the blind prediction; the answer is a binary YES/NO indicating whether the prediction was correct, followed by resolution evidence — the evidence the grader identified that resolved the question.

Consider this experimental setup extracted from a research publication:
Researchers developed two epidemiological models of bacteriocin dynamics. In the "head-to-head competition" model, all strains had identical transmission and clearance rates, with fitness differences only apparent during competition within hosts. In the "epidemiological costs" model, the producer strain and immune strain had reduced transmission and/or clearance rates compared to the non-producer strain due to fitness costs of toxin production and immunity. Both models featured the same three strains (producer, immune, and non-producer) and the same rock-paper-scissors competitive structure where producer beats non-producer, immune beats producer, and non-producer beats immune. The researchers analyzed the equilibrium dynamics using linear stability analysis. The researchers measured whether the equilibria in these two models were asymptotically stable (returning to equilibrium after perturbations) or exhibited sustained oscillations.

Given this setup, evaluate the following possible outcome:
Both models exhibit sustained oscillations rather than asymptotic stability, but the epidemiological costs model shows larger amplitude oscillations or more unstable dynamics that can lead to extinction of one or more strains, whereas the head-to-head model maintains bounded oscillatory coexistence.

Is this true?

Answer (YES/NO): NO